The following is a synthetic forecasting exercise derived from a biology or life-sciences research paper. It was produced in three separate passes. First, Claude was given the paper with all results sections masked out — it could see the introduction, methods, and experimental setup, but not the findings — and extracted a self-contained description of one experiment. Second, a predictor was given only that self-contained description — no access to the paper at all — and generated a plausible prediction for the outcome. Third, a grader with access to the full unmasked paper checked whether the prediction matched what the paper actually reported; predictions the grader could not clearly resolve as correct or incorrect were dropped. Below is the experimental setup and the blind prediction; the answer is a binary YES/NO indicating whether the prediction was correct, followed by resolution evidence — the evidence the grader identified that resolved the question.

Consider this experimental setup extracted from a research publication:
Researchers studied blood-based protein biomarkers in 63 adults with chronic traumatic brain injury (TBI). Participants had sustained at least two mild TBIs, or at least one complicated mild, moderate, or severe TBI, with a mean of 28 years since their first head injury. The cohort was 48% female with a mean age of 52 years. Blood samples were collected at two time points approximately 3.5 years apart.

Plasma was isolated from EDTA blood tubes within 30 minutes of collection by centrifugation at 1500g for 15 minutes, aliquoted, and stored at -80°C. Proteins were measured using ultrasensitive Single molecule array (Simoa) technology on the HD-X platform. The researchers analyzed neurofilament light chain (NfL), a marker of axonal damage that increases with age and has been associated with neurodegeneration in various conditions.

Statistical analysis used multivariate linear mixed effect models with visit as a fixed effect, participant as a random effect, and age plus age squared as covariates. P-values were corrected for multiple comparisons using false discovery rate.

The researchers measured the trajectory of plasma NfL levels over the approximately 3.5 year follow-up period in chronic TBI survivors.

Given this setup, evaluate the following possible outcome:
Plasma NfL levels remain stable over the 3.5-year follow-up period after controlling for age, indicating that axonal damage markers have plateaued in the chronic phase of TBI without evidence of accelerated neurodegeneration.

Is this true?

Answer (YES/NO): YES